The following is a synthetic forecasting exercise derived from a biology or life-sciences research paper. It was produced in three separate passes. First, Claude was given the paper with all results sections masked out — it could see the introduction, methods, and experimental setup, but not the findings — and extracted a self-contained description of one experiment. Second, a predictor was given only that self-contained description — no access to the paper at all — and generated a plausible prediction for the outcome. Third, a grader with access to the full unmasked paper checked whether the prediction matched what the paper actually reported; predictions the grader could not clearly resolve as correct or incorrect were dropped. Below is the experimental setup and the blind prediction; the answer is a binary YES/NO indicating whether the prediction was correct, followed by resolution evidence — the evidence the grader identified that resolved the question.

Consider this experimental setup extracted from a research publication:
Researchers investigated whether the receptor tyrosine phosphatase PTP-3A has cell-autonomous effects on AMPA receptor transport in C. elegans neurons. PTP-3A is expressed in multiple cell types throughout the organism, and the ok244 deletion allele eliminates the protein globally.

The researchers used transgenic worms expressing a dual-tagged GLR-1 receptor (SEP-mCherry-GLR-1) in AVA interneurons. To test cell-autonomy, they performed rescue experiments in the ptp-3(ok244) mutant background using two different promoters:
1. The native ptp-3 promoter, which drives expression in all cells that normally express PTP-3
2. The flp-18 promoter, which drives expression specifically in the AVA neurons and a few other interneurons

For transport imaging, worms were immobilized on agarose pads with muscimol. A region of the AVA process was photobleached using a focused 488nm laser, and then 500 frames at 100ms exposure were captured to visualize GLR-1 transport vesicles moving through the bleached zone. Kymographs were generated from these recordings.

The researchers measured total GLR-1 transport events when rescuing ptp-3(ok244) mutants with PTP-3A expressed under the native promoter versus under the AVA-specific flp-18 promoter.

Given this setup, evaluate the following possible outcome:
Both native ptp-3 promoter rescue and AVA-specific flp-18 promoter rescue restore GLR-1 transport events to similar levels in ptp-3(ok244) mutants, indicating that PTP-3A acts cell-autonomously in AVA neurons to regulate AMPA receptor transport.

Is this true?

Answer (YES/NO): YES